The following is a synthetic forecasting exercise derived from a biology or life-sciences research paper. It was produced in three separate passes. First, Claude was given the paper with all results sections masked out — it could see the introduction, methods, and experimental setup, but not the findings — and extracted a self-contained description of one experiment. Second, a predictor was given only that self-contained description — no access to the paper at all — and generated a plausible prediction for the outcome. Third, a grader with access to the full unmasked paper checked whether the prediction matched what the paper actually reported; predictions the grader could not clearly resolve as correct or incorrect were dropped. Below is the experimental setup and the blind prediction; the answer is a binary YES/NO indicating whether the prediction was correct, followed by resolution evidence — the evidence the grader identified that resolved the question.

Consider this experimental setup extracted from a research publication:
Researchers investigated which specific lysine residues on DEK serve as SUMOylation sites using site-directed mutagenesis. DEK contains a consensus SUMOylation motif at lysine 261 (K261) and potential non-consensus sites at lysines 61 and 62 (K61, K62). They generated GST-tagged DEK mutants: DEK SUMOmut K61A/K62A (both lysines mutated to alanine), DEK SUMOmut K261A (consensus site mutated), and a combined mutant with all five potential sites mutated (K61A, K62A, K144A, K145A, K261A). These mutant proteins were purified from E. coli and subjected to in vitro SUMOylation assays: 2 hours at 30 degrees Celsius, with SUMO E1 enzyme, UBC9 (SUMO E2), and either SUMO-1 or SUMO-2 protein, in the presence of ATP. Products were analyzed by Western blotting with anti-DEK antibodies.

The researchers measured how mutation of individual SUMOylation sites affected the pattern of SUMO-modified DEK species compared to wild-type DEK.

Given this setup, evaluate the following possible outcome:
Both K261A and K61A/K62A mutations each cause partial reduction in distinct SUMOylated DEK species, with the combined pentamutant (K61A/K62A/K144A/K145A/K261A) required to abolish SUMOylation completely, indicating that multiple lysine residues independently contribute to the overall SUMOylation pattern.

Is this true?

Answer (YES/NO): NO